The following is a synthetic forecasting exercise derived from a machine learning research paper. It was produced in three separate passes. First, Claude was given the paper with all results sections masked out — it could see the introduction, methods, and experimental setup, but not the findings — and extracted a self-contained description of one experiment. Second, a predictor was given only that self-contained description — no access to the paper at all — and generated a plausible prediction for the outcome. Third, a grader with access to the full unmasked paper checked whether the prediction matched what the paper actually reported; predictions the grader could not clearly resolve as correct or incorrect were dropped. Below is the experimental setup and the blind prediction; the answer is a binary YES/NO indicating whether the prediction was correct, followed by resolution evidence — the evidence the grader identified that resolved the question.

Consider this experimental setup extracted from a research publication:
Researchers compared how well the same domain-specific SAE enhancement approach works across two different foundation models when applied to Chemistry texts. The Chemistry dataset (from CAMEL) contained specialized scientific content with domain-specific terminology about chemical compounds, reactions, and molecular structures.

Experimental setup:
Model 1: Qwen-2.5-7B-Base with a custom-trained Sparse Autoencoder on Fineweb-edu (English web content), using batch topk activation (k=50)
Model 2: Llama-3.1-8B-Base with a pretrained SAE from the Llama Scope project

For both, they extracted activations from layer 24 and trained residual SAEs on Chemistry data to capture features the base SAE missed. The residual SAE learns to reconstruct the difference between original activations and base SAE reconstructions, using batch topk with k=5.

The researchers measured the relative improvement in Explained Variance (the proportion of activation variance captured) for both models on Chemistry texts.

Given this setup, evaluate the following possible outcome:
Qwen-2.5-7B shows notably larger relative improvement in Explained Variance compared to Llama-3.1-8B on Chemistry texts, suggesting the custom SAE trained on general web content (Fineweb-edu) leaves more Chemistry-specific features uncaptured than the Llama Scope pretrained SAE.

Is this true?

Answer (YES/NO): NO